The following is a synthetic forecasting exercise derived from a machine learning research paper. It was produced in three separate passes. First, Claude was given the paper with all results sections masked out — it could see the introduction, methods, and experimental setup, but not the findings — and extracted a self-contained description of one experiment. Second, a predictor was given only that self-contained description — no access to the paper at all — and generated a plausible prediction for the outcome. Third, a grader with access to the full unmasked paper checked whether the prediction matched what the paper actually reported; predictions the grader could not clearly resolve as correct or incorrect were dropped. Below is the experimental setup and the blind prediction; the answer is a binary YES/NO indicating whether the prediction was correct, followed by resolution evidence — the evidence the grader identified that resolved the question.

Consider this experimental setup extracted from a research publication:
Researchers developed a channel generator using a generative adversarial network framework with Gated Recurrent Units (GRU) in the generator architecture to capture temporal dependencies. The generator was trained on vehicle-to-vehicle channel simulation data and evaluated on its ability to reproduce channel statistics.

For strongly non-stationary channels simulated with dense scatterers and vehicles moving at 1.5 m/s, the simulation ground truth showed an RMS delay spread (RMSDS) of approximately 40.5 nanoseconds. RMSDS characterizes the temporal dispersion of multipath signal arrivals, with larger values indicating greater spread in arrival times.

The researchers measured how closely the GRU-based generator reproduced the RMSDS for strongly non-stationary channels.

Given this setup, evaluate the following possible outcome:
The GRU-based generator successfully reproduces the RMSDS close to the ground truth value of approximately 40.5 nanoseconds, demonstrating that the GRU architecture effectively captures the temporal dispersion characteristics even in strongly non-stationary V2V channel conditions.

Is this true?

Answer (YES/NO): NO